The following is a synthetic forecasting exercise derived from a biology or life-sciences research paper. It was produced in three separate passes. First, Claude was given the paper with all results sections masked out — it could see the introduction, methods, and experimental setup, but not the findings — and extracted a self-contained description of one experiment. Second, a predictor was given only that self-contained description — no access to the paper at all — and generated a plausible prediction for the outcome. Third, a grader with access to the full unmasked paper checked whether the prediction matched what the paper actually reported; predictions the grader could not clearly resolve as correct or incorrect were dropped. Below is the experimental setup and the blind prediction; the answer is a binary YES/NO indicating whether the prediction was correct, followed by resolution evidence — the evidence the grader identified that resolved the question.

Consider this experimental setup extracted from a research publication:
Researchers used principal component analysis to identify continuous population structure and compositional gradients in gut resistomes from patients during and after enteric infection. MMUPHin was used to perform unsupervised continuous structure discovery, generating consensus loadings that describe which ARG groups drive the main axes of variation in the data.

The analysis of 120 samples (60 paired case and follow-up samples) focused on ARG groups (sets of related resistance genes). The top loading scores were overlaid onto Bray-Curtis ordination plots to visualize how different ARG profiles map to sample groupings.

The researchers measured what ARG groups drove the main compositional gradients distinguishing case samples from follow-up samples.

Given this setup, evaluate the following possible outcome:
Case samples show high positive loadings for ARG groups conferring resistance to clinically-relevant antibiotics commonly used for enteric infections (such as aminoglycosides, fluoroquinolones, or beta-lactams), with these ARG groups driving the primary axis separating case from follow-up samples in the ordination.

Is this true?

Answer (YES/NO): NO